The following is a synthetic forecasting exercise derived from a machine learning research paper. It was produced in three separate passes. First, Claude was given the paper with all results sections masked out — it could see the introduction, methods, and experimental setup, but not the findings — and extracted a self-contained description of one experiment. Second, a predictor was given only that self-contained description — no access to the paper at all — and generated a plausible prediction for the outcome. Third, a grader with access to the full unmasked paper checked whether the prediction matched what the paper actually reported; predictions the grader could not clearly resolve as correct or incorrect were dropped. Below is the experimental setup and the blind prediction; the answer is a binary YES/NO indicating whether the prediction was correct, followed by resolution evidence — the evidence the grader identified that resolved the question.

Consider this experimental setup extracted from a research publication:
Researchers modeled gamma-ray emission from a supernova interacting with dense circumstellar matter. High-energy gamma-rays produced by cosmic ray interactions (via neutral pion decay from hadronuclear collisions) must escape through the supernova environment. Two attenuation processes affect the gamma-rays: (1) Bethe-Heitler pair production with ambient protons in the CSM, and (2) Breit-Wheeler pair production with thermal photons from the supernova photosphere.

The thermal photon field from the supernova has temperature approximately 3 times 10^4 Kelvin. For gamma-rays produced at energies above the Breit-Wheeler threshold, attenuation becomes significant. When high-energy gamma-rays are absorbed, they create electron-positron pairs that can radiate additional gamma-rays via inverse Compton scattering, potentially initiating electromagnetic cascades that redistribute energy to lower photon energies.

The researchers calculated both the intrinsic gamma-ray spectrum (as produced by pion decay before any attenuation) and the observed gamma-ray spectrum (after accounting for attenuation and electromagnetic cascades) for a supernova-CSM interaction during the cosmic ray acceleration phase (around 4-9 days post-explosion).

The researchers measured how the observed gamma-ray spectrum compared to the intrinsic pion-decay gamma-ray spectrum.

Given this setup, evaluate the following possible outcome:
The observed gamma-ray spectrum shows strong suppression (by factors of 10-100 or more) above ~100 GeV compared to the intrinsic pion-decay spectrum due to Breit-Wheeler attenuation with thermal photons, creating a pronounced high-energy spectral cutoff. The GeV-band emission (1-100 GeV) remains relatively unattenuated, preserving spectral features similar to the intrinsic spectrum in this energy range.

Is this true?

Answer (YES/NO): NO